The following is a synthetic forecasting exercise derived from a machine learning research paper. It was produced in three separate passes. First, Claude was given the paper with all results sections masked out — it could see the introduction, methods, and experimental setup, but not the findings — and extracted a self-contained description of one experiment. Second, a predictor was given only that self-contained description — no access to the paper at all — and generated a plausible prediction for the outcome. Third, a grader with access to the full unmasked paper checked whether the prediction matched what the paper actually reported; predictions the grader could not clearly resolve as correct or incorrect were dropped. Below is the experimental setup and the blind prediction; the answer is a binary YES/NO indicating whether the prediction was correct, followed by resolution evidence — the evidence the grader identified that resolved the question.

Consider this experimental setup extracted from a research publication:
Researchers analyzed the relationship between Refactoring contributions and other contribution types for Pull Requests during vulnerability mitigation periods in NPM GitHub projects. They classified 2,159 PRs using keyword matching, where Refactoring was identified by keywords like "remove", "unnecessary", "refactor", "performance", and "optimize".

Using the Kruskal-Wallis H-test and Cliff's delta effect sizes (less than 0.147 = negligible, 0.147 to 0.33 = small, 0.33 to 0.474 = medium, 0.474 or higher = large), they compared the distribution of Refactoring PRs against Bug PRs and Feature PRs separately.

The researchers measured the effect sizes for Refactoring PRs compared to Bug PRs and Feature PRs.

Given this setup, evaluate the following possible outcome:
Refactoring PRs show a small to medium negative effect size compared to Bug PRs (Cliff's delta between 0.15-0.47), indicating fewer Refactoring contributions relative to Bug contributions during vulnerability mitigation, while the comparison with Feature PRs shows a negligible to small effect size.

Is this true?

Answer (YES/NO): NO